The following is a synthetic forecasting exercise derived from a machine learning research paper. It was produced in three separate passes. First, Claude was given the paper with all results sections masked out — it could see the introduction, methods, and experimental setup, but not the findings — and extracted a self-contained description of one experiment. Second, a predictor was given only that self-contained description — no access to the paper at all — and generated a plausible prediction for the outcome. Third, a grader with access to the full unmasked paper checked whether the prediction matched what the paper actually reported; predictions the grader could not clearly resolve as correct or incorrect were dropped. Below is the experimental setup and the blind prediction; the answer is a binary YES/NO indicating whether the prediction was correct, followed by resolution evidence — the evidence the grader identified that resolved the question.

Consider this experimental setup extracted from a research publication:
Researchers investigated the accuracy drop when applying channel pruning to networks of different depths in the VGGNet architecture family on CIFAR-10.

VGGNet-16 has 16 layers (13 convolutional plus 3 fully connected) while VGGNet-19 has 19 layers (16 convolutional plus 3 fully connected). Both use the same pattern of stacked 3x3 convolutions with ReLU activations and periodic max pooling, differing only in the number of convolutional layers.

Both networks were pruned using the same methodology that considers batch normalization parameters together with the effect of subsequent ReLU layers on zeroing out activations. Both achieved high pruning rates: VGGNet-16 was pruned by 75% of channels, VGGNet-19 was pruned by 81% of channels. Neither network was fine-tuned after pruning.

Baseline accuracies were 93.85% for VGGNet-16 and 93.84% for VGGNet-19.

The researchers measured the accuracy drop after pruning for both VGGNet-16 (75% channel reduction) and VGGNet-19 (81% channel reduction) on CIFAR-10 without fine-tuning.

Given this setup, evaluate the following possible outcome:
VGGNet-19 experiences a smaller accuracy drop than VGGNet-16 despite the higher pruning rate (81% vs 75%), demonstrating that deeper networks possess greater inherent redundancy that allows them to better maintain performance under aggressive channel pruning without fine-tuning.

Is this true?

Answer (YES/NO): YES